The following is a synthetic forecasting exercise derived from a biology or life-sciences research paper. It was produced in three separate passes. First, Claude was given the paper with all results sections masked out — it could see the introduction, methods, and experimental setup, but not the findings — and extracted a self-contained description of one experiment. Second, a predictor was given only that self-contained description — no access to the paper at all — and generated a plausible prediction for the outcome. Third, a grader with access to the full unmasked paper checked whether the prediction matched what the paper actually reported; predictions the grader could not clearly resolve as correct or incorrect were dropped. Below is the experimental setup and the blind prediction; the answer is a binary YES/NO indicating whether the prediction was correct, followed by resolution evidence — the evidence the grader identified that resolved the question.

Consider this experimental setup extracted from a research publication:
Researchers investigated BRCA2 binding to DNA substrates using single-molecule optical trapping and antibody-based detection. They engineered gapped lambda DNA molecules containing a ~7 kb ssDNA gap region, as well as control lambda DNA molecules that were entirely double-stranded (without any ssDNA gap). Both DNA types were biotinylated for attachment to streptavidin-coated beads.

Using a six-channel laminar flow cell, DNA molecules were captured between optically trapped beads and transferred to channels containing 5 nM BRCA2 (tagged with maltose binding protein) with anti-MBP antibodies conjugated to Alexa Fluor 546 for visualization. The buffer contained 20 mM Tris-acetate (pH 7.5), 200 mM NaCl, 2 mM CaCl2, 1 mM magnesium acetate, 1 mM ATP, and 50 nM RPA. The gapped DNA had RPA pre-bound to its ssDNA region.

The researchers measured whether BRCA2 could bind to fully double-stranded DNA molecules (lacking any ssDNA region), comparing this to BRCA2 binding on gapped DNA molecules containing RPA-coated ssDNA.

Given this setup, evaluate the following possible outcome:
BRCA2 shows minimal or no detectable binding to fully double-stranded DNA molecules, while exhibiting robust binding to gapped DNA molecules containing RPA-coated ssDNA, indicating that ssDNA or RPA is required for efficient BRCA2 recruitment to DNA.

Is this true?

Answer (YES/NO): NO